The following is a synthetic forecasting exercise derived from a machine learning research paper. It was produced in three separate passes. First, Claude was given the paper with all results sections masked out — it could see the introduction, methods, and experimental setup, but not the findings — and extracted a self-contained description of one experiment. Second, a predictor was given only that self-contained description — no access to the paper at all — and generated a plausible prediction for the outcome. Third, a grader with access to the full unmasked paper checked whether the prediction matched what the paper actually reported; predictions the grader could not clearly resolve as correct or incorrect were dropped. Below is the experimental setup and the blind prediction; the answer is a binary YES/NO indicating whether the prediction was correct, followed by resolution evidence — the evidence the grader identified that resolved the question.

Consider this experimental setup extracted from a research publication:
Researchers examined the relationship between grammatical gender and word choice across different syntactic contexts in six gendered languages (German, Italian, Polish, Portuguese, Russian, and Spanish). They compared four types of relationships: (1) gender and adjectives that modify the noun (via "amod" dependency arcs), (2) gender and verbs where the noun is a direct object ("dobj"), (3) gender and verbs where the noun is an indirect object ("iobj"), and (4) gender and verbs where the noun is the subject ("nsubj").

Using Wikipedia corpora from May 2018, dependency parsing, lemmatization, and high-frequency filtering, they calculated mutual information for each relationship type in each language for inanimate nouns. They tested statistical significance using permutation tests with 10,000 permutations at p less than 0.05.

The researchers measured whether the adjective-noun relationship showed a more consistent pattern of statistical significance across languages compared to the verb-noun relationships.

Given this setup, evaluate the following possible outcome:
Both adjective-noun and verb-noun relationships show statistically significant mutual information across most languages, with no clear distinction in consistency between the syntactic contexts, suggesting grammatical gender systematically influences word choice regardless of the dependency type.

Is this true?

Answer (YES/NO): YES